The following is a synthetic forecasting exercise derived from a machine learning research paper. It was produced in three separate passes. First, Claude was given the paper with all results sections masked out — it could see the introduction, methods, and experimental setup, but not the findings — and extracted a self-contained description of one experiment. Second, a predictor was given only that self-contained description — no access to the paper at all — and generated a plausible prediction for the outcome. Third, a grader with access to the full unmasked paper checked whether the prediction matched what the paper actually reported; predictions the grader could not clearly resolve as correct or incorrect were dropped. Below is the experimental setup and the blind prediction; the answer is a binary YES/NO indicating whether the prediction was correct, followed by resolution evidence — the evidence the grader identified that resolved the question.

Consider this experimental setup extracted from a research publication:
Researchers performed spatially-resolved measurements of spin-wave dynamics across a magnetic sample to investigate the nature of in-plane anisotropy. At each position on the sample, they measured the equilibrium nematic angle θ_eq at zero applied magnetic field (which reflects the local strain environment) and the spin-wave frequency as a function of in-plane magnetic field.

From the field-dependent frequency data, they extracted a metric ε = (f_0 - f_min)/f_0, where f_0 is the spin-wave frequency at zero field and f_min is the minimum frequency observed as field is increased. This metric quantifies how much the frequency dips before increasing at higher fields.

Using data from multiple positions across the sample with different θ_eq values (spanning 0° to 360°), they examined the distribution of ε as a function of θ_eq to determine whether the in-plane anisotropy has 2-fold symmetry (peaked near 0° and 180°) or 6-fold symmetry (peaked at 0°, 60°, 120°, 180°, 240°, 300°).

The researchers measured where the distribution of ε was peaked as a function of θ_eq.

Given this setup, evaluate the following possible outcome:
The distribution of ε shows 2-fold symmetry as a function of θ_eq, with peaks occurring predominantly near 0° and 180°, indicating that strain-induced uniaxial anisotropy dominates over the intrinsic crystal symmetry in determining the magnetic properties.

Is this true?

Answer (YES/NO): YES